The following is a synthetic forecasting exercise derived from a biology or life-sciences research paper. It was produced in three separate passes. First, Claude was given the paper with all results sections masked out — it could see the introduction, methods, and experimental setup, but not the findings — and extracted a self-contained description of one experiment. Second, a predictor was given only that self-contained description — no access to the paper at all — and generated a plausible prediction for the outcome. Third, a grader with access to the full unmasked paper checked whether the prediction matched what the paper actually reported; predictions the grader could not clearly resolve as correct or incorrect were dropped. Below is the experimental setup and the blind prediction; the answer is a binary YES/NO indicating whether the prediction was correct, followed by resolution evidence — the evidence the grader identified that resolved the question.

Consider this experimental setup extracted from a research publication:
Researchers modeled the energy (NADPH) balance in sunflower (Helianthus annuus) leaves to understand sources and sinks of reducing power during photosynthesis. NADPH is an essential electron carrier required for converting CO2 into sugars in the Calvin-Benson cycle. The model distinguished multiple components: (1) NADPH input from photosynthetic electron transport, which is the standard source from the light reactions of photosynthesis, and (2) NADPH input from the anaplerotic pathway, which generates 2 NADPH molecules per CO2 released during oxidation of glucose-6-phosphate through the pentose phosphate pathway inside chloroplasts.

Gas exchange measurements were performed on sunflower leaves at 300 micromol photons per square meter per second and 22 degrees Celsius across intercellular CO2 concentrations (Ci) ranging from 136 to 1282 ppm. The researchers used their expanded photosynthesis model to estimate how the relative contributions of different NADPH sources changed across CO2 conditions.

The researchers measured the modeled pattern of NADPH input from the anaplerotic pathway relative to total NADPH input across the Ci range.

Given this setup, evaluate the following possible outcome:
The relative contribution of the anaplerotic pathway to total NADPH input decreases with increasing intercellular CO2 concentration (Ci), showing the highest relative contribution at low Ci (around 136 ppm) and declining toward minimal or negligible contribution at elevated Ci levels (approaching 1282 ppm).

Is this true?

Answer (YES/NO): YES